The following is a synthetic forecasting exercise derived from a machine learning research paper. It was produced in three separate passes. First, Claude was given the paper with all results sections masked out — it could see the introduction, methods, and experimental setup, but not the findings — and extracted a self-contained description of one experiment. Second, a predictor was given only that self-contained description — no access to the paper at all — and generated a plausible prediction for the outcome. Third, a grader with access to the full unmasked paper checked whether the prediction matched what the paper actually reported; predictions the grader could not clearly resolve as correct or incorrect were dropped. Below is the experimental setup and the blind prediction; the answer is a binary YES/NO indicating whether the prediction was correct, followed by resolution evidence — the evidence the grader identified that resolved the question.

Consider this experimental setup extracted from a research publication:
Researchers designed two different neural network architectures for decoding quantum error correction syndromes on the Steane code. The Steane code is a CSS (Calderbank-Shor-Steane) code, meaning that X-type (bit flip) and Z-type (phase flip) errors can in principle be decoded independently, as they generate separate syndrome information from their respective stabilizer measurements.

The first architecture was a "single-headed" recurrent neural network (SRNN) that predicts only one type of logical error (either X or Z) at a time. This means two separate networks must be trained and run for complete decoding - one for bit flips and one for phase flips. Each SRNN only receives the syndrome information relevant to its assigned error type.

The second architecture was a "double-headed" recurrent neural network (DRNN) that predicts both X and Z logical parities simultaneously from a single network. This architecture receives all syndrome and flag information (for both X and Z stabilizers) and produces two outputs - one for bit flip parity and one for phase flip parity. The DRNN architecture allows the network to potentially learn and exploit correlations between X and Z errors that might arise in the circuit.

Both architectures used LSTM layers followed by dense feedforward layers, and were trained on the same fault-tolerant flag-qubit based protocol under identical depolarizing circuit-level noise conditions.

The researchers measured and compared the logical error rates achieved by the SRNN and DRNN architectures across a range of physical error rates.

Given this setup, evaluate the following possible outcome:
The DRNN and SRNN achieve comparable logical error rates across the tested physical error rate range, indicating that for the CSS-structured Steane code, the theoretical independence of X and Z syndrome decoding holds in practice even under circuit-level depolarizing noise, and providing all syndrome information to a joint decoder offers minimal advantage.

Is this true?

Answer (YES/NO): NO